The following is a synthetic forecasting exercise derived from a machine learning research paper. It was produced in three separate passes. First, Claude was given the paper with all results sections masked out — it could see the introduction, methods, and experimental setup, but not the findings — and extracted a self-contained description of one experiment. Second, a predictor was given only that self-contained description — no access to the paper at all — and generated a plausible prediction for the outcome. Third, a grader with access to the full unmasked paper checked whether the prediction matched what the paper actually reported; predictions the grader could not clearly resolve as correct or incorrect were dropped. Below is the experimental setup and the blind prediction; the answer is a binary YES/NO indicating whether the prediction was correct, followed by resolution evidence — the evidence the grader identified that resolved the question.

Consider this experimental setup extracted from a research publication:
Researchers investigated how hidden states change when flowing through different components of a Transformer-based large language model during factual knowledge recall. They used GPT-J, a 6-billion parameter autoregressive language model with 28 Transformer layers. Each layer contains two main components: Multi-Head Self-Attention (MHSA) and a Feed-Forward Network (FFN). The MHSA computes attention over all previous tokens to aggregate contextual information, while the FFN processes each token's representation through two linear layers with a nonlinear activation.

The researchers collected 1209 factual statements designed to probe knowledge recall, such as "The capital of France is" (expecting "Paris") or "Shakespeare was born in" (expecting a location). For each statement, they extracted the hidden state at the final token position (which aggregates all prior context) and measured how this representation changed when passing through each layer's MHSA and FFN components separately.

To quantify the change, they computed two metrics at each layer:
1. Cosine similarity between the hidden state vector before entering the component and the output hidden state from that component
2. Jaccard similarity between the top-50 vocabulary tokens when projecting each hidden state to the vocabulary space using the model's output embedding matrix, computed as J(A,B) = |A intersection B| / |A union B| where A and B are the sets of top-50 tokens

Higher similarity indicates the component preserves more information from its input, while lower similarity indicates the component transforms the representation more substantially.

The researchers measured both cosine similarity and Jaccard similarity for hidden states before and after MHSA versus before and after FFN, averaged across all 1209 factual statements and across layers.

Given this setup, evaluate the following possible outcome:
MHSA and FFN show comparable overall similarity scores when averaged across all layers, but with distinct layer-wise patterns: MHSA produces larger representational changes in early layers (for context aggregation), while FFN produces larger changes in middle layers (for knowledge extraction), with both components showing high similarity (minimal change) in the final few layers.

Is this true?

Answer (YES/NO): NO